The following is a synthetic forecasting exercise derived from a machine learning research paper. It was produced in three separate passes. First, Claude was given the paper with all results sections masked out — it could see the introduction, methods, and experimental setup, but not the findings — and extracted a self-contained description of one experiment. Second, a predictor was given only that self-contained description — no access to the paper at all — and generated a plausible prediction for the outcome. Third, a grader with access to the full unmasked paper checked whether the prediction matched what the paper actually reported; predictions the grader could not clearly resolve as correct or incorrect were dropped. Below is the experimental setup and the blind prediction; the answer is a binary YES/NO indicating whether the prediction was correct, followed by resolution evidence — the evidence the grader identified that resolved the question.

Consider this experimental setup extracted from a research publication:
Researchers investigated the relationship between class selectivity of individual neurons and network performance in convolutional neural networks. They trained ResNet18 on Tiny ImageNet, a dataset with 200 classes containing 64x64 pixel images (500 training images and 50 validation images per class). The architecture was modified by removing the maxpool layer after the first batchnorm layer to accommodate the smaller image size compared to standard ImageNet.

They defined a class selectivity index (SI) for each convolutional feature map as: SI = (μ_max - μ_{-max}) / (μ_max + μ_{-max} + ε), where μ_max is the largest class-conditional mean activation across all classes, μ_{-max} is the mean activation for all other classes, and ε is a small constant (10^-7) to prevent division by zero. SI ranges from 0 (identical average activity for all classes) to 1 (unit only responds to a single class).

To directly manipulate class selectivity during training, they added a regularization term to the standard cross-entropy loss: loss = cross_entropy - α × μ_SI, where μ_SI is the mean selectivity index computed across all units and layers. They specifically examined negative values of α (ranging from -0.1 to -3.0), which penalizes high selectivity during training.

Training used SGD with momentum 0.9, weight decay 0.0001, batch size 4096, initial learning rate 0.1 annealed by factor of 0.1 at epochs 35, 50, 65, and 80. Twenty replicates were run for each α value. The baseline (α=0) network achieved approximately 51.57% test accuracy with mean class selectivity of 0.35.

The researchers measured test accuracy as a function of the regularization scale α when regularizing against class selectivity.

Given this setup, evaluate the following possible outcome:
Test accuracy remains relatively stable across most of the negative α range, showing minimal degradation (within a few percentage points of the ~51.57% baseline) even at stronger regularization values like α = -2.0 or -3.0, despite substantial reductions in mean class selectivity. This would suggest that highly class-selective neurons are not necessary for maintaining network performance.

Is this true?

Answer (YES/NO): NO